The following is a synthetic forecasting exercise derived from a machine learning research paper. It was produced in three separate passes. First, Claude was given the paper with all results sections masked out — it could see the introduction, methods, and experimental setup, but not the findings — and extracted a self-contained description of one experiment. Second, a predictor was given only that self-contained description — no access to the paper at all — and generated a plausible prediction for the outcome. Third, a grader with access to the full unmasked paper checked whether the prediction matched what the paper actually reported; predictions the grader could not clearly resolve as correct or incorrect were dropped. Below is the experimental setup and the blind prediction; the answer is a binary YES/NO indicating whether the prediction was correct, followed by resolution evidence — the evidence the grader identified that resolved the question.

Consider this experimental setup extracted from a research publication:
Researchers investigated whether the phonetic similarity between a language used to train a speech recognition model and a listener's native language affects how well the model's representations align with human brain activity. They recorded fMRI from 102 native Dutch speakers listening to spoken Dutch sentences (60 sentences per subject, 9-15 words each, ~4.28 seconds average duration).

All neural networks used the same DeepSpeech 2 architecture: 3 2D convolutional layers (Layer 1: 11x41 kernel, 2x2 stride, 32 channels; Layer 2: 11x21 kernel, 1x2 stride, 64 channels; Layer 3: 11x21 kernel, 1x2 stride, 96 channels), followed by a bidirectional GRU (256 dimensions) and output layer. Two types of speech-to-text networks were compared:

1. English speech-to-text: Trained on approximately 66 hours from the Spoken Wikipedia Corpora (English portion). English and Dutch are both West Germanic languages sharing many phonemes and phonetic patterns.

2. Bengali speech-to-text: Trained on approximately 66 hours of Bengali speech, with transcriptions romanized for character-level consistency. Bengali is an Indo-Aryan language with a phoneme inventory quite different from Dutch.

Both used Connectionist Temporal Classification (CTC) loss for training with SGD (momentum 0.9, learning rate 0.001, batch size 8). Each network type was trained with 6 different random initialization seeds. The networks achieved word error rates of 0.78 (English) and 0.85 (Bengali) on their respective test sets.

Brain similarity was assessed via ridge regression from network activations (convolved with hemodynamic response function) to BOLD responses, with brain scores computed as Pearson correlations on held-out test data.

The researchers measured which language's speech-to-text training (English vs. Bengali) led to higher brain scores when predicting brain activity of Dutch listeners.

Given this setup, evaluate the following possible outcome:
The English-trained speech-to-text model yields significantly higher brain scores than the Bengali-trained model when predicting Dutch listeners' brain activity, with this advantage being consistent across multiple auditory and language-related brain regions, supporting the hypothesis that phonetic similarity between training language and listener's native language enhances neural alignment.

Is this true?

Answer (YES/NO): NO